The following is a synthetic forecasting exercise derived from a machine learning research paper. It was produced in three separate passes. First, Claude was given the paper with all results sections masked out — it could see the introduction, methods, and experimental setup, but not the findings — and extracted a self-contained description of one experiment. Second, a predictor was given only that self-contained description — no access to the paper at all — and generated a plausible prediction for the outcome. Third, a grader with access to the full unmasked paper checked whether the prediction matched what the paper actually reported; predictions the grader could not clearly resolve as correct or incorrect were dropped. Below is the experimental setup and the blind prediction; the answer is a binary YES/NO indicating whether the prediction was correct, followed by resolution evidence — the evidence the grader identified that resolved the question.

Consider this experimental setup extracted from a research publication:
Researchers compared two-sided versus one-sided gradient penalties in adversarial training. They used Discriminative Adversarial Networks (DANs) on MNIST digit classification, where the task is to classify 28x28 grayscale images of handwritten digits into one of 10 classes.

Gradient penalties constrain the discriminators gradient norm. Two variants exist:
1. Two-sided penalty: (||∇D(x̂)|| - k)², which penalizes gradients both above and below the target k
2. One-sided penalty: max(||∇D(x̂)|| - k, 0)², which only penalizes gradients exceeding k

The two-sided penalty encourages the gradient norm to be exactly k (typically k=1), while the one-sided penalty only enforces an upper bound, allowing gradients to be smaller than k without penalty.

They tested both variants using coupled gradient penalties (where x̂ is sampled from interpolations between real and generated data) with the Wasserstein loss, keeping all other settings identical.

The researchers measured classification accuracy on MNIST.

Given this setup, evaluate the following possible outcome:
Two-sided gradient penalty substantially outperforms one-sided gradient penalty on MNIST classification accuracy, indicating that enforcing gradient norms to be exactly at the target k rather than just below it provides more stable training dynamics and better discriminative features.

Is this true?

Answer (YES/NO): YES